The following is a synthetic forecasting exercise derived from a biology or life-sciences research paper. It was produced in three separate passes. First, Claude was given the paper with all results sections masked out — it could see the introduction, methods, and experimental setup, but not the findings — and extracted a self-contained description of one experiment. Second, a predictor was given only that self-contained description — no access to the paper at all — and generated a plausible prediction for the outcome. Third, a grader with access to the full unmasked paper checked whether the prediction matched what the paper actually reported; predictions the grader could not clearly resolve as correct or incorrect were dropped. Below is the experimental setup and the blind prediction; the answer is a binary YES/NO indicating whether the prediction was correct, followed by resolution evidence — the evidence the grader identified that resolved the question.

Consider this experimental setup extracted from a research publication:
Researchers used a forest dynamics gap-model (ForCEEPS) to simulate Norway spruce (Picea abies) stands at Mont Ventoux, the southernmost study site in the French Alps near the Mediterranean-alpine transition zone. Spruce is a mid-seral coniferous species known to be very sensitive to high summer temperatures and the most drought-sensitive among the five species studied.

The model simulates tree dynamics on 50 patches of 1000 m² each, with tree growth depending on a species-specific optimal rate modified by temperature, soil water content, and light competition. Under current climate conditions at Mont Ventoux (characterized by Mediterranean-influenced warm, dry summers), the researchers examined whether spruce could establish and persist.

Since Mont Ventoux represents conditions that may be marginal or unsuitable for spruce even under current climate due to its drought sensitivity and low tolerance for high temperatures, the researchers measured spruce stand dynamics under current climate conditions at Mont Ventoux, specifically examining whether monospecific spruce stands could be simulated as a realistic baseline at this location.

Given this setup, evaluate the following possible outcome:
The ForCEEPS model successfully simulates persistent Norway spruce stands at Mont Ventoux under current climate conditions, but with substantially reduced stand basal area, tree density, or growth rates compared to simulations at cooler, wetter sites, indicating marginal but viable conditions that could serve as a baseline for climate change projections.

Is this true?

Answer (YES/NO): NO